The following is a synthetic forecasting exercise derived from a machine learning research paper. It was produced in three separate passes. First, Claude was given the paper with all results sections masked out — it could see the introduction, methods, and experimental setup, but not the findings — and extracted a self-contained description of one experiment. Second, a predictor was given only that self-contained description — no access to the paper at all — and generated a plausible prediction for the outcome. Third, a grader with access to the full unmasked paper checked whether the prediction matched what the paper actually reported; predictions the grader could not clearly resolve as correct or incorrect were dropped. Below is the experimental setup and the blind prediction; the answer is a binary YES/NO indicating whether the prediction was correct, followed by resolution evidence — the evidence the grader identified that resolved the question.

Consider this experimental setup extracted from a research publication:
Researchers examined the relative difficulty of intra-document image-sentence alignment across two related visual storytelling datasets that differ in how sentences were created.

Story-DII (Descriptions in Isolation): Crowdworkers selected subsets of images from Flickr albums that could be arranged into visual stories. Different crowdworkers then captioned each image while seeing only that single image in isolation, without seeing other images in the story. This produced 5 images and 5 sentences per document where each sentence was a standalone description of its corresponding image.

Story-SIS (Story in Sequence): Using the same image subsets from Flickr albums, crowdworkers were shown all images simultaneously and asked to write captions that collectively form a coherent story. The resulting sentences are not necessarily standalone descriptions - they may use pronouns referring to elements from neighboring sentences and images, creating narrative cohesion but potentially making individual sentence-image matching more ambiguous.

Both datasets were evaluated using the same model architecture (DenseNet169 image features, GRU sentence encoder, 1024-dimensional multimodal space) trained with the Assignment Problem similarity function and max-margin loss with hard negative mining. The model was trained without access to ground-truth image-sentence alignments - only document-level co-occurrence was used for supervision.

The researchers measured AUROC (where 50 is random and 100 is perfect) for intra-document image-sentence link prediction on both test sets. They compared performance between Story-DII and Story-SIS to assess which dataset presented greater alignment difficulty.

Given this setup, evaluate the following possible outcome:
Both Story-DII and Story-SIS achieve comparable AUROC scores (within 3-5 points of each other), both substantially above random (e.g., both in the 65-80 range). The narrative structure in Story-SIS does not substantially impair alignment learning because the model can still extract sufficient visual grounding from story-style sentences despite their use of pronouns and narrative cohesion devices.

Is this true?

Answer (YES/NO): NO